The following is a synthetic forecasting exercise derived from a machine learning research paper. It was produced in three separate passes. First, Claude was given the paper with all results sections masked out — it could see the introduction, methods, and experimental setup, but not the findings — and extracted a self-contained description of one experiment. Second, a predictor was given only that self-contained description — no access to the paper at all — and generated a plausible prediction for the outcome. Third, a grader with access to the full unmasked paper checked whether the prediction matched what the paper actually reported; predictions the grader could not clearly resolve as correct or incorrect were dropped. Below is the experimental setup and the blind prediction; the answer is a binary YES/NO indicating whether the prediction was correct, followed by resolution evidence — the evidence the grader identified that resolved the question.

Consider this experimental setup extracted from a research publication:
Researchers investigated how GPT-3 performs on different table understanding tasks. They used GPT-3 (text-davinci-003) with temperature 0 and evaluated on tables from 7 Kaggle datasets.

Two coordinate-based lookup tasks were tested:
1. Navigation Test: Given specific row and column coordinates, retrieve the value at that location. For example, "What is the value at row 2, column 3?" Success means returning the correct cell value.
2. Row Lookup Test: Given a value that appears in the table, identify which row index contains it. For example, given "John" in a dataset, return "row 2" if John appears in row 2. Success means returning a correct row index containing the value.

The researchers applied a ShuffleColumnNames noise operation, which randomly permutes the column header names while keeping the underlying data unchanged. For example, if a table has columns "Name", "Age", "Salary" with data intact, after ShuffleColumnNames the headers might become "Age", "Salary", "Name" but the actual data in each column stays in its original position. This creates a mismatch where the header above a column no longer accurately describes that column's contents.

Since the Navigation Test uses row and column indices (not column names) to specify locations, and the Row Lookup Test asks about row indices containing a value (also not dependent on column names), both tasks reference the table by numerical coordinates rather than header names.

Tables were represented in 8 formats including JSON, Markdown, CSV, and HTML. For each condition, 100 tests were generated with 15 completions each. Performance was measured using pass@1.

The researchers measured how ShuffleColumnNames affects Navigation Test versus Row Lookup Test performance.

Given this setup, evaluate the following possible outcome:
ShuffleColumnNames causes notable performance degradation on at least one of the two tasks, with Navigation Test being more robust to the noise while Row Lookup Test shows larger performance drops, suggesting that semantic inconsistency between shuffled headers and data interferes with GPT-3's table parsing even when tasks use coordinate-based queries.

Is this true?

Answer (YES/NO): NO